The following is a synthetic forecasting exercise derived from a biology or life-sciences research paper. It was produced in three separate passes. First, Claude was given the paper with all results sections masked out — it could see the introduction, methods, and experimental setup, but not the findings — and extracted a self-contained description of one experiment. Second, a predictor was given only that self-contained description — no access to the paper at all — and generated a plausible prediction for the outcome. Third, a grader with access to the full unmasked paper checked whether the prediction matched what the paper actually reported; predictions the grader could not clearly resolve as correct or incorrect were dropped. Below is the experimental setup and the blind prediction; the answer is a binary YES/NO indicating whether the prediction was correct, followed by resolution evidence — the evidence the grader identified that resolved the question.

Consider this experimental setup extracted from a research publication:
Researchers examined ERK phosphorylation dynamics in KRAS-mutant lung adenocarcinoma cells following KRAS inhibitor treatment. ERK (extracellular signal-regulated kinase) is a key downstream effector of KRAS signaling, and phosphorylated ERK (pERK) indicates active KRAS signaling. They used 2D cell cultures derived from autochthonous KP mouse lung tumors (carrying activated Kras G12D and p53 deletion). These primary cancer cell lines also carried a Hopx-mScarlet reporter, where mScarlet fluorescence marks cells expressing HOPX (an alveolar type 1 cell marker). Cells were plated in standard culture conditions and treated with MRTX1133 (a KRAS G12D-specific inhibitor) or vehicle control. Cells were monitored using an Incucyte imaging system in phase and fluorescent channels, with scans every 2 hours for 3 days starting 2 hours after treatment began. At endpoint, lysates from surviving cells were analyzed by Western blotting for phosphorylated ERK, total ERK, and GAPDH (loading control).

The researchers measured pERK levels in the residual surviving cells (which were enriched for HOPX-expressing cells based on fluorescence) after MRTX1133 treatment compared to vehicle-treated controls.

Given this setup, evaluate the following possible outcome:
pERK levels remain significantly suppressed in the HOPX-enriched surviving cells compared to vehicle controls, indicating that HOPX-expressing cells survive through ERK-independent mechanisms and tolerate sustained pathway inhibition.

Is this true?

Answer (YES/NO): YES